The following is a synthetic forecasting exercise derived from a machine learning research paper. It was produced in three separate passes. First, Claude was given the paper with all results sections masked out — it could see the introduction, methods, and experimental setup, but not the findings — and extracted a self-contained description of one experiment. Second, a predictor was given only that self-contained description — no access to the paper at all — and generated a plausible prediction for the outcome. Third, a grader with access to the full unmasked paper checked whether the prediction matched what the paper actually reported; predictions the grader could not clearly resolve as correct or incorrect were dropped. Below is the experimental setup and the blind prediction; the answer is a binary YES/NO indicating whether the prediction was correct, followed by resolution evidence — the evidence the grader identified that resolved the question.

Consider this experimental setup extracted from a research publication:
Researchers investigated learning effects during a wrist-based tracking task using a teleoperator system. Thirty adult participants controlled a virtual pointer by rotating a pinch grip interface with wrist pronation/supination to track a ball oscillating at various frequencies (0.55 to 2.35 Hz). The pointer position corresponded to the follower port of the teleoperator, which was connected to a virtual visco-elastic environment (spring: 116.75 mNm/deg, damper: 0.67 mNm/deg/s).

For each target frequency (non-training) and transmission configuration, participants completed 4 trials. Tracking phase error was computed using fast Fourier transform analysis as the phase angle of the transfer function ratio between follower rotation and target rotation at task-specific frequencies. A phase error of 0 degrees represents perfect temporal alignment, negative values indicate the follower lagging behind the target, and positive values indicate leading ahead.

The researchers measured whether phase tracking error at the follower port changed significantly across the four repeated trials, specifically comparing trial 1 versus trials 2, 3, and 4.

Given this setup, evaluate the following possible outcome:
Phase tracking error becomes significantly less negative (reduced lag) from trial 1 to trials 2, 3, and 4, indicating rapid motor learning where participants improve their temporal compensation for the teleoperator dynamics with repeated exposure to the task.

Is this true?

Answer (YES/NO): NO